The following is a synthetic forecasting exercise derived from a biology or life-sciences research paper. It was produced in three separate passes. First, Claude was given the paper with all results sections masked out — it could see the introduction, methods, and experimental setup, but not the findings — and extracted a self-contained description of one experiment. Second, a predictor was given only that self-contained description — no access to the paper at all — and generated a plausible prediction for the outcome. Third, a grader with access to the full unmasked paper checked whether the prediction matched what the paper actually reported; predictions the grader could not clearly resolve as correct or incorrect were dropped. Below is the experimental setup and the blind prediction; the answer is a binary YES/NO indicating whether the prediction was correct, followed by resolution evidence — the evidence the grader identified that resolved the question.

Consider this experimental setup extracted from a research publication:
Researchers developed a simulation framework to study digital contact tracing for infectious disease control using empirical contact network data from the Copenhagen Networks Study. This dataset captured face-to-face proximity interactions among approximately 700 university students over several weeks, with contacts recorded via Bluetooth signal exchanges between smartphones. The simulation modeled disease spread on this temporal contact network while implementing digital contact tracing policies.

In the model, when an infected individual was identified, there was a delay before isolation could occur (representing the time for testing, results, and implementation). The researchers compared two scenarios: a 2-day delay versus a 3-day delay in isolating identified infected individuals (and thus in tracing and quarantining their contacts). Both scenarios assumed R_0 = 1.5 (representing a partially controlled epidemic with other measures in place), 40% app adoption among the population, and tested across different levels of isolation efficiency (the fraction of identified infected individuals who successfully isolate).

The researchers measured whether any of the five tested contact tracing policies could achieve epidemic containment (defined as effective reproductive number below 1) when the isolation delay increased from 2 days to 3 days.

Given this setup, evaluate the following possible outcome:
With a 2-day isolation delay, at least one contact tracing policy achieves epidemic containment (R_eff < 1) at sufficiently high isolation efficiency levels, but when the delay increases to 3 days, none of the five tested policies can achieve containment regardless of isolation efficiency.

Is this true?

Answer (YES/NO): YES